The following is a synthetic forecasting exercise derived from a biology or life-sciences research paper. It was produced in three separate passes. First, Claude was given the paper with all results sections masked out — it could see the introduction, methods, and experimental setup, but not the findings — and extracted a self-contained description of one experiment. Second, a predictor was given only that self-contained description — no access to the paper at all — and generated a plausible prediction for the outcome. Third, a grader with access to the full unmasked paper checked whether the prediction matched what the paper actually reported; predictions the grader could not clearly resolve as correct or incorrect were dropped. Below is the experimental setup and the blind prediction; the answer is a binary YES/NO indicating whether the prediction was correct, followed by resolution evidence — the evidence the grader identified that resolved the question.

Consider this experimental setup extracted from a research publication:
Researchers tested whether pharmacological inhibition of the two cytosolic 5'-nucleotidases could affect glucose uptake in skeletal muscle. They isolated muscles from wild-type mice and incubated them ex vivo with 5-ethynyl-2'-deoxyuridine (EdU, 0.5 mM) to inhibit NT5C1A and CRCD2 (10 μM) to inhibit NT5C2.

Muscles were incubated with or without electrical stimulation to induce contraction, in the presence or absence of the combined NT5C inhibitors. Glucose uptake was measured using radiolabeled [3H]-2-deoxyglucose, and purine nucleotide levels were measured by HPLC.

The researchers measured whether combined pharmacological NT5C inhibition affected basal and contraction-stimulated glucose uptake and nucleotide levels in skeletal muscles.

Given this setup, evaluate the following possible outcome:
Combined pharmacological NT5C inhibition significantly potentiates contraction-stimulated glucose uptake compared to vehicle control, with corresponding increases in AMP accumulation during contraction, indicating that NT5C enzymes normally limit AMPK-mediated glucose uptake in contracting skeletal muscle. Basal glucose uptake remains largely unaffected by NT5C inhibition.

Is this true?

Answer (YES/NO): NO